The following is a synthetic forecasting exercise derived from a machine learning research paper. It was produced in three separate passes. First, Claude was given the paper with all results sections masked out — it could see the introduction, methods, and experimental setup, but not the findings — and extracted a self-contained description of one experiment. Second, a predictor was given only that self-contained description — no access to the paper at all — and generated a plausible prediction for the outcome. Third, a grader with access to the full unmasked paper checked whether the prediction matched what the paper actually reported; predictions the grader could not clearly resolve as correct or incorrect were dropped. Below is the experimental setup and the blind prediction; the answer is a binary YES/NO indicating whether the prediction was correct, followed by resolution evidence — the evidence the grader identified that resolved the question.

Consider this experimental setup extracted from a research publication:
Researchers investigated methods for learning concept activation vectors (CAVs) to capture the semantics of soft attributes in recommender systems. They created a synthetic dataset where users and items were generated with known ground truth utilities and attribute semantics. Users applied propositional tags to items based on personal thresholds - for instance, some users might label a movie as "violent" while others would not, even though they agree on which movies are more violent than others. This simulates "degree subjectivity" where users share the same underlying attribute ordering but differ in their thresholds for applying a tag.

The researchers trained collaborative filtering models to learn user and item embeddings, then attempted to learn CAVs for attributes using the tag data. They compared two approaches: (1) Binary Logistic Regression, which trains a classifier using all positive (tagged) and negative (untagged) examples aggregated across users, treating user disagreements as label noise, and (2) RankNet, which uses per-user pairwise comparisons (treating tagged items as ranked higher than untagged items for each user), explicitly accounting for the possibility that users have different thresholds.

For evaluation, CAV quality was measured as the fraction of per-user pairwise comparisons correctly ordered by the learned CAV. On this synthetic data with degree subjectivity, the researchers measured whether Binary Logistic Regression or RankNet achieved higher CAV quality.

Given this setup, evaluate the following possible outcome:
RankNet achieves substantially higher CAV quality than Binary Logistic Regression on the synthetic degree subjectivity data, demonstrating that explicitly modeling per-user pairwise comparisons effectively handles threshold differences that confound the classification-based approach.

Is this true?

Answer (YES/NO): YES